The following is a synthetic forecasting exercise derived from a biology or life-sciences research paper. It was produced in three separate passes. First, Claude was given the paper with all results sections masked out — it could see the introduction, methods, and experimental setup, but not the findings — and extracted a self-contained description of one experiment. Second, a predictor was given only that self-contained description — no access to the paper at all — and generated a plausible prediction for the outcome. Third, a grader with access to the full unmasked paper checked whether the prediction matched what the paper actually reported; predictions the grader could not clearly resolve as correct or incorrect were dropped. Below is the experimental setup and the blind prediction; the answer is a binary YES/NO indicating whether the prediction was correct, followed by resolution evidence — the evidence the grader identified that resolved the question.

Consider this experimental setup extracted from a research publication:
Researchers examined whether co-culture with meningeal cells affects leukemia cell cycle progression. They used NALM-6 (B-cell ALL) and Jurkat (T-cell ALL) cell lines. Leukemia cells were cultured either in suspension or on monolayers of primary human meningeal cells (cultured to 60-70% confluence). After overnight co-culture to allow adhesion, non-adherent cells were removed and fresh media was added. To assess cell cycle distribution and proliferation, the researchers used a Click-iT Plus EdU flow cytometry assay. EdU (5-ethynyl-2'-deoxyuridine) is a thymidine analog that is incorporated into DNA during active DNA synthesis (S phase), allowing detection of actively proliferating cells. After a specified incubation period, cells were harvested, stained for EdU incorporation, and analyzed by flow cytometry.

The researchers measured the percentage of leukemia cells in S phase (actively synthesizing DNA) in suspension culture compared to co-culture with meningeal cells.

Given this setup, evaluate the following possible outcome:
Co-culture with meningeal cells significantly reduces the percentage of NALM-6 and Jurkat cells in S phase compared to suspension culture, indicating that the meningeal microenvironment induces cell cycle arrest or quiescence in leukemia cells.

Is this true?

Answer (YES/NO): YES